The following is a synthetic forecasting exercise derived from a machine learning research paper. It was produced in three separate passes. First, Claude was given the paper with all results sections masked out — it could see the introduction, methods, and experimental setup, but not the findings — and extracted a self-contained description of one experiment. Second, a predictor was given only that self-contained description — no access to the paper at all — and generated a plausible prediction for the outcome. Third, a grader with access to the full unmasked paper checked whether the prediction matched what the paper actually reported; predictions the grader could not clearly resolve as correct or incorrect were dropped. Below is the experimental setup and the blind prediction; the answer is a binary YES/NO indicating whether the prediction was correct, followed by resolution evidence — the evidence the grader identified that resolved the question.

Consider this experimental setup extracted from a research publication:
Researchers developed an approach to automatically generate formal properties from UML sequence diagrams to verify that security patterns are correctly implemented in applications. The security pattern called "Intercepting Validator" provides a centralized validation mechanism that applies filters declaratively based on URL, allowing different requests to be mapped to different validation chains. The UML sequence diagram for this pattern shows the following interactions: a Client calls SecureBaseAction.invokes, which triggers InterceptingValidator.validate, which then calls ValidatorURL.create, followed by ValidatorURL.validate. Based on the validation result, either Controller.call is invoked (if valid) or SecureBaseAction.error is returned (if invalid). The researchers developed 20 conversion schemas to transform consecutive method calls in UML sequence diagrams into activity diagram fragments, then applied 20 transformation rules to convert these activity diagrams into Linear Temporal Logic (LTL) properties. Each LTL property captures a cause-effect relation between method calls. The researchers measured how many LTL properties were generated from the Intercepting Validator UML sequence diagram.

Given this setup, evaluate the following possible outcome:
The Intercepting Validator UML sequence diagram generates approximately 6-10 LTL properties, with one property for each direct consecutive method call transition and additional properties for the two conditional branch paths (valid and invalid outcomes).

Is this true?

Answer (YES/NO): NO